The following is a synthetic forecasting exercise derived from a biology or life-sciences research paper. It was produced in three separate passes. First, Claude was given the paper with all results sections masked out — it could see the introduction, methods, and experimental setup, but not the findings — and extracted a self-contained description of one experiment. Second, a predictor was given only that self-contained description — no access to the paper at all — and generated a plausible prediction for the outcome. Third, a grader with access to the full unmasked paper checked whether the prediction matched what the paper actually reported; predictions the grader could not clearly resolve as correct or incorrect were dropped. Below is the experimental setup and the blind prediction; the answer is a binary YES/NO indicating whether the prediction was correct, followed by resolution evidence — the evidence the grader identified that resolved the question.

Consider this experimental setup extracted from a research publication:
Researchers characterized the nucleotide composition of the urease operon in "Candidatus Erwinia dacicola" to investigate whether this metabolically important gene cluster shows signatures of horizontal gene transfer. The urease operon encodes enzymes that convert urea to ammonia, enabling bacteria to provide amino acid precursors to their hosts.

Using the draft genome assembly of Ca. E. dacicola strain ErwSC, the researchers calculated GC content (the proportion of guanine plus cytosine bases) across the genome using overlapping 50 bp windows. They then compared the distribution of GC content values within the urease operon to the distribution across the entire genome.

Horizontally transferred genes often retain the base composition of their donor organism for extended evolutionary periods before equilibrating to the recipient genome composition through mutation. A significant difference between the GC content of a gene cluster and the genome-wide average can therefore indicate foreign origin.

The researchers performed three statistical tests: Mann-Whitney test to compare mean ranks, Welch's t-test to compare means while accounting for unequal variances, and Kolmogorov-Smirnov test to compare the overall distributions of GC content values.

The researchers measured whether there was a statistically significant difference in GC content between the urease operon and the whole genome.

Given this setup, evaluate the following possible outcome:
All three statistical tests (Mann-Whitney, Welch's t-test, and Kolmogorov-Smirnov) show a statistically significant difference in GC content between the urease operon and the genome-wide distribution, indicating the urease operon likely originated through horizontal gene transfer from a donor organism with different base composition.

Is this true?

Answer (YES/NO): YES